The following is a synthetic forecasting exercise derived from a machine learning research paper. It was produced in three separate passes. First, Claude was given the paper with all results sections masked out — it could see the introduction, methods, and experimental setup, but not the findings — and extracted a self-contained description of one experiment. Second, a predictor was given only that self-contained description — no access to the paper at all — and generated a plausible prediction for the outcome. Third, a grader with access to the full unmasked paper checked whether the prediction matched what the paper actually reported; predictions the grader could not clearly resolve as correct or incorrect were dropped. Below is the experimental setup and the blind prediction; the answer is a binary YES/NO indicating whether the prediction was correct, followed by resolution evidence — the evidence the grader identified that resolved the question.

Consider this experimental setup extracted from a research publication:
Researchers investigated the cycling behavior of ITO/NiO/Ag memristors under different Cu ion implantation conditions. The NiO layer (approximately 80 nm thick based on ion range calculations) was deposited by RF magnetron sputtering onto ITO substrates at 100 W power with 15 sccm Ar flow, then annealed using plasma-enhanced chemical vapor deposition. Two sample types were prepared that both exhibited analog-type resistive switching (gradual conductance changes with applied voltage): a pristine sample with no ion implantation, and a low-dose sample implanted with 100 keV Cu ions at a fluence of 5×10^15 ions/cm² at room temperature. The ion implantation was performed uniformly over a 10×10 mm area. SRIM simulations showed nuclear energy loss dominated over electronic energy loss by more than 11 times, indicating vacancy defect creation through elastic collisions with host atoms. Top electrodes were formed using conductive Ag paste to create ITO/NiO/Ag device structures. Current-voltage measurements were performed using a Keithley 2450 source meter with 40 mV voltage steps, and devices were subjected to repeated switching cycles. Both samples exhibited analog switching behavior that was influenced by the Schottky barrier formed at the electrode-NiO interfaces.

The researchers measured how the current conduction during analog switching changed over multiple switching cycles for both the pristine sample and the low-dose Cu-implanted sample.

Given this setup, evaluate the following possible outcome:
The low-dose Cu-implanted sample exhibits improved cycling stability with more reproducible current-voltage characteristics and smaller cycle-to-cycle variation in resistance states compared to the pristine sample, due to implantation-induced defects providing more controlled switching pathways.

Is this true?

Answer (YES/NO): NO